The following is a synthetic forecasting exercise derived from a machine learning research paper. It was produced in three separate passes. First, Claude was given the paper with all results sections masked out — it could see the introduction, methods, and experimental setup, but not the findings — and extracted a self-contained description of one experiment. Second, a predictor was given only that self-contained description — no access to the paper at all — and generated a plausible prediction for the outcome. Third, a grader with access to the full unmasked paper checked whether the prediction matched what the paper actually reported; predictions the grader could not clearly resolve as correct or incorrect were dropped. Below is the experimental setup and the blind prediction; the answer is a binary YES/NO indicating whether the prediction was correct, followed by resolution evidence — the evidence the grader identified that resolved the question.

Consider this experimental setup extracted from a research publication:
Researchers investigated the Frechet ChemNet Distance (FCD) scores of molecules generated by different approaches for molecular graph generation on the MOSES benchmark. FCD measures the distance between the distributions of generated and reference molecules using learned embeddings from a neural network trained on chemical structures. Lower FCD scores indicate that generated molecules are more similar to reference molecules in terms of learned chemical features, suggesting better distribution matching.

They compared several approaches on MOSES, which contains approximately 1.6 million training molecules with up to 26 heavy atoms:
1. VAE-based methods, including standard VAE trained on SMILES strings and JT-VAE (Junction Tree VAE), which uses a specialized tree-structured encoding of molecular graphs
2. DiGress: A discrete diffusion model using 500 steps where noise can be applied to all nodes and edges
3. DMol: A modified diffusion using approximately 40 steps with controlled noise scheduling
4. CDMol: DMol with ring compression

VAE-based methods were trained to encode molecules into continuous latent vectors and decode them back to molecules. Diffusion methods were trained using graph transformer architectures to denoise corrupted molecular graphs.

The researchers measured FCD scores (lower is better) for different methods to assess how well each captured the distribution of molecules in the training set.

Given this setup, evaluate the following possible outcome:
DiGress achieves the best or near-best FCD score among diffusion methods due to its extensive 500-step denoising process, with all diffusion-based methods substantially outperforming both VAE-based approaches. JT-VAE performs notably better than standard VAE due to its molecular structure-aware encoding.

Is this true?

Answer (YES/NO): NO